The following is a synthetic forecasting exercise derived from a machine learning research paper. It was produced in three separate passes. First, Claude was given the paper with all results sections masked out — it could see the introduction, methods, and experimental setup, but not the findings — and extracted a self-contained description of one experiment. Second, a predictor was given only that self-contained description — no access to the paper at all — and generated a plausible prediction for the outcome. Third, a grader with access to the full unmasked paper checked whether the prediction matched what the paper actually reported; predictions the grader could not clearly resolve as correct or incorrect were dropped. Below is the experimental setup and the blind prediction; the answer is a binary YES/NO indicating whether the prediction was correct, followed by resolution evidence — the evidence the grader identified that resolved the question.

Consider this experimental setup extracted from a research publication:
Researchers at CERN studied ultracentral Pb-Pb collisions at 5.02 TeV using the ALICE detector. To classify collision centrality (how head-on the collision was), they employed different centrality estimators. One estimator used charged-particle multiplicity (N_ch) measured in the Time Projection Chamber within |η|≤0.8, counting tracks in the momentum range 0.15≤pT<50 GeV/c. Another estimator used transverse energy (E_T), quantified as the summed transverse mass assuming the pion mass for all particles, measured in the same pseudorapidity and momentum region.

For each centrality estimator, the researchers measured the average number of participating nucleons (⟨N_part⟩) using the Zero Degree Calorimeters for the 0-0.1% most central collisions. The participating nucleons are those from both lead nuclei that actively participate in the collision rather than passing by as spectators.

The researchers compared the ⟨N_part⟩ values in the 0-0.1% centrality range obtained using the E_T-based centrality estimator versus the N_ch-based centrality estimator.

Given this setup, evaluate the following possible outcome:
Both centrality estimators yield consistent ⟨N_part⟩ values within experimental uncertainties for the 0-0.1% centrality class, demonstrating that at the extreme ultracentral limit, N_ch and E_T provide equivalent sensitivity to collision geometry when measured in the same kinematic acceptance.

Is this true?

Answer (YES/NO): NO